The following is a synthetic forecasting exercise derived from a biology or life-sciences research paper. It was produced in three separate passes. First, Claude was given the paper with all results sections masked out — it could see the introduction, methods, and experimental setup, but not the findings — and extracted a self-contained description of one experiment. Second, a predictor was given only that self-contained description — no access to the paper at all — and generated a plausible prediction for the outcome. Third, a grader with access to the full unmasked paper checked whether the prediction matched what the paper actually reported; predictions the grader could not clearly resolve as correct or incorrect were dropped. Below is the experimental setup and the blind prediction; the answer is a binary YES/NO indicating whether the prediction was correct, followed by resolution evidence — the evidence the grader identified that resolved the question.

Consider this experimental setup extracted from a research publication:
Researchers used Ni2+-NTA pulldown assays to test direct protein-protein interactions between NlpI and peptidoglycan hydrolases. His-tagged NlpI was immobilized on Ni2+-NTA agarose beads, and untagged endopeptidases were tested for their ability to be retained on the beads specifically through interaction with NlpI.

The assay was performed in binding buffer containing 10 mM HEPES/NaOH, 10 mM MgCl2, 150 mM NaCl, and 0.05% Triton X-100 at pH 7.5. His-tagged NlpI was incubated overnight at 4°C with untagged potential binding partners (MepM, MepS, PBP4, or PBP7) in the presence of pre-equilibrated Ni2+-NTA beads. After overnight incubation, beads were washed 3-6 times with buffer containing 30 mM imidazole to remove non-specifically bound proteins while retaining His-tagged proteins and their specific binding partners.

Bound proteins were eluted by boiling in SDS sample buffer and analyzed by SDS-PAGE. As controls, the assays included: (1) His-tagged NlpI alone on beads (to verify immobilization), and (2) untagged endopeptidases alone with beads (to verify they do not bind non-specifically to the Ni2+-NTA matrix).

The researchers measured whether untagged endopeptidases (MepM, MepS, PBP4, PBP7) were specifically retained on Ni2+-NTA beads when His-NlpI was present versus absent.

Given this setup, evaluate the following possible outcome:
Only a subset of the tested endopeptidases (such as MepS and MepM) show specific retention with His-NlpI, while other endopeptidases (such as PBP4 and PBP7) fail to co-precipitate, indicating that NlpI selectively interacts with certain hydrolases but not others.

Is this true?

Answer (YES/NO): NO